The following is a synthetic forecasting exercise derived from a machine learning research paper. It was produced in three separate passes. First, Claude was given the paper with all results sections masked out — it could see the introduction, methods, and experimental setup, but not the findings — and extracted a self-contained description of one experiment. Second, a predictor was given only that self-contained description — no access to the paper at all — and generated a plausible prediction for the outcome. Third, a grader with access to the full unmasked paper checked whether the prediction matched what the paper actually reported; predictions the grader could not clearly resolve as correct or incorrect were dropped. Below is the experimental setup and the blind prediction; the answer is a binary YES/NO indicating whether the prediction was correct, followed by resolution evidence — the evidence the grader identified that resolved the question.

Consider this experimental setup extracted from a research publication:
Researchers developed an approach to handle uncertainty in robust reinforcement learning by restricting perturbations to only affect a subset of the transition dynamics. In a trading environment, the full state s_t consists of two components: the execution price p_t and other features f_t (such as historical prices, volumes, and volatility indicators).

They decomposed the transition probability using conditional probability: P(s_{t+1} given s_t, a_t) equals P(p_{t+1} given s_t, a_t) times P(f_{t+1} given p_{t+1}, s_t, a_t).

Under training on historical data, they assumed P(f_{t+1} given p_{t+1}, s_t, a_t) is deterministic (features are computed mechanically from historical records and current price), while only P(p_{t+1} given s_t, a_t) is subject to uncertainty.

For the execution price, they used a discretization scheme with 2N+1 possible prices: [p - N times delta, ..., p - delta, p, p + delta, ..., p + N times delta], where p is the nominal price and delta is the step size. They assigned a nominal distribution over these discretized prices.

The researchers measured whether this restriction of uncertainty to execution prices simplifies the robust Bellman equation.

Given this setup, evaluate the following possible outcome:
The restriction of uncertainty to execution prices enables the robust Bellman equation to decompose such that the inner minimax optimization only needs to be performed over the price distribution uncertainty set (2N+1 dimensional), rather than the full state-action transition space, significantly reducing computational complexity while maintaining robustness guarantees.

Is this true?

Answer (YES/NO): YES